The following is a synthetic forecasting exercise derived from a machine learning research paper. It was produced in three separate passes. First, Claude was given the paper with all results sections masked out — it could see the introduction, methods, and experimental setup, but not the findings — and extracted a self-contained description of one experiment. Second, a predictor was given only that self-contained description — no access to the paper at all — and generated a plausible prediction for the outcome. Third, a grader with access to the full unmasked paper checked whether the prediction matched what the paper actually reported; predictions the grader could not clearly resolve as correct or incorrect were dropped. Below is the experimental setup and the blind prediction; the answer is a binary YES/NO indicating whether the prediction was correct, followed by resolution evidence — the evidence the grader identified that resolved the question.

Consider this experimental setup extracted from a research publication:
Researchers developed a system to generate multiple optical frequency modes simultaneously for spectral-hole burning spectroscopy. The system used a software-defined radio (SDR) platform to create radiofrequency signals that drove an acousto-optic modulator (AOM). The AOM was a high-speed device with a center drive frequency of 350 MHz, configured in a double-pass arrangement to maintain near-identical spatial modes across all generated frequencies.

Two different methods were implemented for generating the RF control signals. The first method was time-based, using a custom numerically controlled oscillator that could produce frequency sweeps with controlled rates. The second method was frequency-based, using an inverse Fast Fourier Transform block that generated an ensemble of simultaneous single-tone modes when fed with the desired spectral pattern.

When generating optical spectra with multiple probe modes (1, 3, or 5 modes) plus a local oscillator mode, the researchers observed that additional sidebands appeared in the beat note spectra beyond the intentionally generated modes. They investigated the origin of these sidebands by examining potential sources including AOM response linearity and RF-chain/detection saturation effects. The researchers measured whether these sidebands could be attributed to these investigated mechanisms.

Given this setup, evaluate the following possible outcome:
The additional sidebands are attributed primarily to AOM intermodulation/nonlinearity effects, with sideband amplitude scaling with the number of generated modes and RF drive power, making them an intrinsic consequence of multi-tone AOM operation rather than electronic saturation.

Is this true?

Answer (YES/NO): NO